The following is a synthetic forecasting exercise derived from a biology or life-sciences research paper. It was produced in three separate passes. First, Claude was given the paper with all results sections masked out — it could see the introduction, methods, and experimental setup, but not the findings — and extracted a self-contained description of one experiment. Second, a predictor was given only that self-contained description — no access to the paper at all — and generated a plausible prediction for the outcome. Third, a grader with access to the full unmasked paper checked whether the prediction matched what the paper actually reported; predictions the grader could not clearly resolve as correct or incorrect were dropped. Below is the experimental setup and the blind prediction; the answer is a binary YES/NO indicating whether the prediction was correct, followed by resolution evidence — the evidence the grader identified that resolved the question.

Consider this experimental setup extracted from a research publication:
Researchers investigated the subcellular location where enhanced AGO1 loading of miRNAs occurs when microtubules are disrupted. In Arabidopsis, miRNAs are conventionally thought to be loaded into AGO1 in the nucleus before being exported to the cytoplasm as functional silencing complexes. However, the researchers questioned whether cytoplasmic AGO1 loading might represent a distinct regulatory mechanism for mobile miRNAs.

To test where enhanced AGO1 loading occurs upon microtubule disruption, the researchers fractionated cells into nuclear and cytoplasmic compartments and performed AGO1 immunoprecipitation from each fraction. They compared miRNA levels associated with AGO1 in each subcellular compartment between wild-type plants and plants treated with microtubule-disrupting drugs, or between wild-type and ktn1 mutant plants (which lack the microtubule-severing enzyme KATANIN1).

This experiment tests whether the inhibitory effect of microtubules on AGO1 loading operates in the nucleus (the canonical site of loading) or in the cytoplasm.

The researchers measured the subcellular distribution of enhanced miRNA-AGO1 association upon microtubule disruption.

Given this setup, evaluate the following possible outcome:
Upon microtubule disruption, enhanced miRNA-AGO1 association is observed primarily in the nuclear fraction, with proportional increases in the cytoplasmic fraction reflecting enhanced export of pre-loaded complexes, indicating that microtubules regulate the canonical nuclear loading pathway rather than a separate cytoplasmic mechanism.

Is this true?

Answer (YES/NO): NO